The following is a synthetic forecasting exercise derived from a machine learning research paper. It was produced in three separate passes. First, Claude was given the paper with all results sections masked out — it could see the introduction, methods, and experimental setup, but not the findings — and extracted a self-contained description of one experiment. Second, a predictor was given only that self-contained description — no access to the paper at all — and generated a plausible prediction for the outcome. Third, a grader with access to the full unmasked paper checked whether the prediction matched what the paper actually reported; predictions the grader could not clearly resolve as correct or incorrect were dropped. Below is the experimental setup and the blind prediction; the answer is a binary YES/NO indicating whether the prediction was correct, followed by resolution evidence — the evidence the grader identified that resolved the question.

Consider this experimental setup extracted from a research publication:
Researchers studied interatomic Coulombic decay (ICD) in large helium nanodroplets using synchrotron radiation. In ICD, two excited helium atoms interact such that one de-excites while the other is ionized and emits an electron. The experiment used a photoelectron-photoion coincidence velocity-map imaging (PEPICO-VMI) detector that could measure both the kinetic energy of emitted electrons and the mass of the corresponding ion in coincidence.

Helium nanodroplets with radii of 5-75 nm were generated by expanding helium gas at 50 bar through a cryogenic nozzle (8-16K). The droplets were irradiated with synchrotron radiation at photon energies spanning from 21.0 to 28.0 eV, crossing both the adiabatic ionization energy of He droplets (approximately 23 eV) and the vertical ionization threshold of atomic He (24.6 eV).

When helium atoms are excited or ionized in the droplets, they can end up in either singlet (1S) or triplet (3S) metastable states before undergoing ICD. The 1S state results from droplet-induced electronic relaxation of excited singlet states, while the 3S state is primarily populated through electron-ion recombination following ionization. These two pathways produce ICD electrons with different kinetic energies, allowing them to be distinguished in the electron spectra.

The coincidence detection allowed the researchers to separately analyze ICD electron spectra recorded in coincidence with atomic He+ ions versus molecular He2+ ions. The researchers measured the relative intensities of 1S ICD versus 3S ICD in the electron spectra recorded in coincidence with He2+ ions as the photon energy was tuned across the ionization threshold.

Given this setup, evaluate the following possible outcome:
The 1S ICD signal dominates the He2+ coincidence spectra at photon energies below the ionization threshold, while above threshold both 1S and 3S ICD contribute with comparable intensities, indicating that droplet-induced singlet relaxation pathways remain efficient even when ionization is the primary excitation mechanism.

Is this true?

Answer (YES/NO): NO